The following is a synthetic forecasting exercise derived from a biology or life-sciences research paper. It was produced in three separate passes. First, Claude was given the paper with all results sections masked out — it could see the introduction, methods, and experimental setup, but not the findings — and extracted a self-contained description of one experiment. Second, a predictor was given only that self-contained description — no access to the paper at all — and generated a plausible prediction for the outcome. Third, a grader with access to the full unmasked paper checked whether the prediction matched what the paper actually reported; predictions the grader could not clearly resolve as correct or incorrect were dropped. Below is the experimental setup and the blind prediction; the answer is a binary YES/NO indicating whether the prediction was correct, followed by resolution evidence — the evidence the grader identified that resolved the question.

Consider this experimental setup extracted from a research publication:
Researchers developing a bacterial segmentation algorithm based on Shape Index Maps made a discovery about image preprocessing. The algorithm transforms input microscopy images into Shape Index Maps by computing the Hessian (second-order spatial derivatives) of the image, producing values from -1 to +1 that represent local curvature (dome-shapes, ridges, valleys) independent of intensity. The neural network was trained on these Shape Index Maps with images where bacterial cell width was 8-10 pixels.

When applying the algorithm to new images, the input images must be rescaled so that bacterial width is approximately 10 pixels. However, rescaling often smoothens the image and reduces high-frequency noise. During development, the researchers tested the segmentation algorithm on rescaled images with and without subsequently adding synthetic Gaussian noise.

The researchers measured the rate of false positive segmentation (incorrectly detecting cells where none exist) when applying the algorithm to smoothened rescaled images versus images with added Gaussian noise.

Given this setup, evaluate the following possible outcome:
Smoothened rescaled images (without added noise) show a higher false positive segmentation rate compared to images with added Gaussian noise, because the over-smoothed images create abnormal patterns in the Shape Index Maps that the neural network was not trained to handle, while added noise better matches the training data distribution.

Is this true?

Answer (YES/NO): YES